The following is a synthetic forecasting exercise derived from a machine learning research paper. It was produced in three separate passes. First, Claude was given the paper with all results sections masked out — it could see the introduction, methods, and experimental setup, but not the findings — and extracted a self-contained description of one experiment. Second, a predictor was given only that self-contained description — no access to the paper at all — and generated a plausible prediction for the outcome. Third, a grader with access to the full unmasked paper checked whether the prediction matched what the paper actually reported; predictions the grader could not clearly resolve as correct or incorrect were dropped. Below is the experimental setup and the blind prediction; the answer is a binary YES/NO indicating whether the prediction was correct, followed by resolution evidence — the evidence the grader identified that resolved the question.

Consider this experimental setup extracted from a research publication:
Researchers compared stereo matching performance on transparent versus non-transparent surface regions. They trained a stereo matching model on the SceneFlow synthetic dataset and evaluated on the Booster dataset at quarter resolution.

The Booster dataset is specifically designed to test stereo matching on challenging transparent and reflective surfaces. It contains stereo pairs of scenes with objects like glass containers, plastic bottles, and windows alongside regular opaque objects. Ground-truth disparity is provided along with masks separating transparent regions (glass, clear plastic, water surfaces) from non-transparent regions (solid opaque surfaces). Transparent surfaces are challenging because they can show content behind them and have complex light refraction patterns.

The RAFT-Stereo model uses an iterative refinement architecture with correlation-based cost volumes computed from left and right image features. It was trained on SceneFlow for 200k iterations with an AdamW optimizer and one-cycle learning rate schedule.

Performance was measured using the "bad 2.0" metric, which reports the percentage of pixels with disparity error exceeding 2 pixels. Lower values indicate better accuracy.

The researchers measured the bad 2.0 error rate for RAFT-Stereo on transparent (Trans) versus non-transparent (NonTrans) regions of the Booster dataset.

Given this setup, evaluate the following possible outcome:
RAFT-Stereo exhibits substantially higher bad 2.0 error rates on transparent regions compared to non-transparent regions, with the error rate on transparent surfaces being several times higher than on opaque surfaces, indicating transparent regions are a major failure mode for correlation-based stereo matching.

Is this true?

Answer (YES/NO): YES